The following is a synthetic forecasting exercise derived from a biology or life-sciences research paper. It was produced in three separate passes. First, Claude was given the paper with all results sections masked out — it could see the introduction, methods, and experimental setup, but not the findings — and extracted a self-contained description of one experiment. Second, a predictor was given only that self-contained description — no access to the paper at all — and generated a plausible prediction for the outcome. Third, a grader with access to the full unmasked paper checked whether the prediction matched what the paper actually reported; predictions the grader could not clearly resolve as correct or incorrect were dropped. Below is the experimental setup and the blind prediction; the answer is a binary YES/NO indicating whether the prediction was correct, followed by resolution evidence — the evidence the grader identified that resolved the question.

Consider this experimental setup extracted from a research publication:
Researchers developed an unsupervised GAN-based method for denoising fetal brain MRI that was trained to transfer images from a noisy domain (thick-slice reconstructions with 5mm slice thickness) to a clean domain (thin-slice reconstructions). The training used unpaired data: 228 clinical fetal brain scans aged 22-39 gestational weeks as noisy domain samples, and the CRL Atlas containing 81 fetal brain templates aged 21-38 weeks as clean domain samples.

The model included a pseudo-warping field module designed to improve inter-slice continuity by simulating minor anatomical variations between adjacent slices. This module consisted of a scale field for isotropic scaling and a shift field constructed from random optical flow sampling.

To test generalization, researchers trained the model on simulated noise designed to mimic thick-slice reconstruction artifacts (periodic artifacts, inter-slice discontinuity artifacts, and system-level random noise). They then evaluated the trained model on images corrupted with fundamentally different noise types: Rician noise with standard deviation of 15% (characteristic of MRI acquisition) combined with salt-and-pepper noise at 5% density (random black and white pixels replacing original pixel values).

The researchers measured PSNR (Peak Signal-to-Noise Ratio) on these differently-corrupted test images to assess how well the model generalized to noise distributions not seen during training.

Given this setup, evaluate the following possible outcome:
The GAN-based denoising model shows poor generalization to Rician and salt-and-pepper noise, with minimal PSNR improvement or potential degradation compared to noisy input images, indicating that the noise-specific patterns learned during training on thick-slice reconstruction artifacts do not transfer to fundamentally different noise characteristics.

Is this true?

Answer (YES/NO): NO